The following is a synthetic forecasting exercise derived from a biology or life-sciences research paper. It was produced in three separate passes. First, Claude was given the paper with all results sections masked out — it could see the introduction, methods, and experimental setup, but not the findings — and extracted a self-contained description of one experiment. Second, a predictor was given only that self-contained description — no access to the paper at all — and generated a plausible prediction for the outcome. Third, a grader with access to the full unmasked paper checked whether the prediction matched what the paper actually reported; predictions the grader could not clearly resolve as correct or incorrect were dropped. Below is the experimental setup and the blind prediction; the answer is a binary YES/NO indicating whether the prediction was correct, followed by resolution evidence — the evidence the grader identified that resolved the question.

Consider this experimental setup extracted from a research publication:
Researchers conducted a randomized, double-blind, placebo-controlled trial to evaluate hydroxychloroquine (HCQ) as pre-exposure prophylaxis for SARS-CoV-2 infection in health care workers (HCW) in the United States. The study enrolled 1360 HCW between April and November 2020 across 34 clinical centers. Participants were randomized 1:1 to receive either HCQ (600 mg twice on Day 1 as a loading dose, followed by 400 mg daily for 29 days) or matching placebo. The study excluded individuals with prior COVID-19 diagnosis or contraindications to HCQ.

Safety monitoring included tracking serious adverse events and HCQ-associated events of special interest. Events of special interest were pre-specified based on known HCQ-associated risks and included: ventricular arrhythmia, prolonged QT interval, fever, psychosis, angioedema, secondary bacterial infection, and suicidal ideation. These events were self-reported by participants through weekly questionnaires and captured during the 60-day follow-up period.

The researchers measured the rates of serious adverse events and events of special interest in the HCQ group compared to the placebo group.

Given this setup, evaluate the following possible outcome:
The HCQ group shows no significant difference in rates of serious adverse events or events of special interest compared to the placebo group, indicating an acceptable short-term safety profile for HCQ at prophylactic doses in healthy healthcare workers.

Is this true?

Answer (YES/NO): YES